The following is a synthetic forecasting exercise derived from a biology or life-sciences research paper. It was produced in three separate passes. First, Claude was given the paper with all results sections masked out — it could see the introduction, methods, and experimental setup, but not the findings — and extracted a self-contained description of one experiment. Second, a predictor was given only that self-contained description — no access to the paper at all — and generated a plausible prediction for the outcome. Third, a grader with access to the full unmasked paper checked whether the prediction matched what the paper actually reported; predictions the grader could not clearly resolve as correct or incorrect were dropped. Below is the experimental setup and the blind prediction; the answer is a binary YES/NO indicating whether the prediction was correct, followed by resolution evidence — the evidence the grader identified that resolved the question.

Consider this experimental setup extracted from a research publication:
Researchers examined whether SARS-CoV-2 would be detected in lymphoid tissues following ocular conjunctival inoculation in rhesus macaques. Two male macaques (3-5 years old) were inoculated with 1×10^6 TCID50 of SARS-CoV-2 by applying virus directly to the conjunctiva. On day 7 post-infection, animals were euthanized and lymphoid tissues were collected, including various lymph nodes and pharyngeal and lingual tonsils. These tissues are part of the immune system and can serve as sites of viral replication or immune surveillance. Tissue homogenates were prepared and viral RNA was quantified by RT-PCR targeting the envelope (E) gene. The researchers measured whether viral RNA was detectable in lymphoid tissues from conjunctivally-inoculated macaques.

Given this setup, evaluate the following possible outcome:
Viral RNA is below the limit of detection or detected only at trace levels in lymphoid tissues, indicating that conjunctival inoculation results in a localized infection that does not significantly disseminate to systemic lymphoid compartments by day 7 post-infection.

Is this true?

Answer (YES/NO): NO